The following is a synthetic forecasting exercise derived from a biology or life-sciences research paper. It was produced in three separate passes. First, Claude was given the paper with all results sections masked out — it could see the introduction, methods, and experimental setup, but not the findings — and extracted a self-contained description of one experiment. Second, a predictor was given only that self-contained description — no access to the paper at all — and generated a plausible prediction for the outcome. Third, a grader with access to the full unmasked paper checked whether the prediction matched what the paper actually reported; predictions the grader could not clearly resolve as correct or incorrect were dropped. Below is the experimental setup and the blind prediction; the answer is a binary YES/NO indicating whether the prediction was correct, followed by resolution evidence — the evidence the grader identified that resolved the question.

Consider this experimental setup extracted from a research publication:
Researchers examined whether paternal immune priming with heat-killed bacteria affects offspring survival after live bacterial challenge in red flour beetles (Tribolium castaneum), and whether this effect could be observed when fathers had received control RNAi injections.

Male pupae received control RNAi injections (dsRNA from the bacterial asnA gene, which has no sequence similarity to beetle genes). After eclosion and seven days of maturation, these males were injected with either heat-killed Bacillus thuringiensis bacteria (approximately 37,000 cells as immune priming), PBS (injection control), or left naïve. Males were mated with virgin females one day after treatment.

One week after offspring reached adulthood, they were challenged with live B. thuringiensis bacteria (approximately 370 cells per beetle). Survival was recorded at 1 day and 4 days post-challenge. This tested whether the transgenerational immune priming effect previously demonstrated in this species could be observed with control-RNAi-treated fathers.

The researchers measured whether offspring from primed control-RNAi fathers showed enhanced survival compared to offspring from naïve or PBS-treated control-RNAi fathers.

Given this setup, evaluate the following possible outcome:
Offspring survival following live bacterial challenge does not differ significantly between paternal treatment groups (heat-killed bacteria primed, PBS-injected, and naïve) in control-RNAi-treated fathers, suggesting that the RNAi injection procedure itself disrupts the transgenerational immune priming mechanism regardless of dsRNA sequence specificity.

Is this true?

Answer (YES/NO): YES